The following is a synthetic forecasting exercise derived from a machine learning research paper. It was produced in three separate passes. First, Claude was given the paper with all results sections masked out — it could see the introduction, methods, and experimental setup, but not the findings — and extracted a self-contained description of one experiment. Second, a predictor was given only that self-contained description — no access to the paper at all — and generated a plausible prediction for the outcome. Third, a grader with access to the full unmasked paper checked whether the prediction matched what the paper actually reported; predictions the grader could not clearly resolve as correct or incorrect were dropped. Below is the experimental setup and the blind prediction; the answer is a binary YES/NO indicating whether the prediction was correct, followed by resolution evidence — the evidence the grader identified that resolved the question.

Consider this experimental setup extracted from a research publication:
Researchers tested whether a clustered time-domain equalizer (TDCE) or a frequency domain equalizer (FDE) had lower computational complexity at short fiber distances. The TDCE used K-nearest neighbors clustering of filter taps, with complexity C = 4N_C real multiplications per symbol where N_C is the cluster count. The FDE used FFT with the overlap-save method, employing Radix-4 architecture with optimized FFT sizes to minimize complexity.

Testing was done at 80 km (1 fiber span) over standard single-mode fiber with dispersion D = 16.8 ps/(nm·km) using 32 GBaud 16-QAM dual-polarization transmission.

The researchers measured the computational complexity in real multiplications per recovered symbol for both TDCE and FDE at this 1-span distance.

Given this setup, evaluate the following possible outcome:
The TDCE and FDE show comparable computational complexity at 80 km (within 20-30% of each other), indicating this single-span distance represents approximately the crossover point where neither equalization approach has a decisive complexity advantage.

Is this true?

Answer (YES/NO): YES